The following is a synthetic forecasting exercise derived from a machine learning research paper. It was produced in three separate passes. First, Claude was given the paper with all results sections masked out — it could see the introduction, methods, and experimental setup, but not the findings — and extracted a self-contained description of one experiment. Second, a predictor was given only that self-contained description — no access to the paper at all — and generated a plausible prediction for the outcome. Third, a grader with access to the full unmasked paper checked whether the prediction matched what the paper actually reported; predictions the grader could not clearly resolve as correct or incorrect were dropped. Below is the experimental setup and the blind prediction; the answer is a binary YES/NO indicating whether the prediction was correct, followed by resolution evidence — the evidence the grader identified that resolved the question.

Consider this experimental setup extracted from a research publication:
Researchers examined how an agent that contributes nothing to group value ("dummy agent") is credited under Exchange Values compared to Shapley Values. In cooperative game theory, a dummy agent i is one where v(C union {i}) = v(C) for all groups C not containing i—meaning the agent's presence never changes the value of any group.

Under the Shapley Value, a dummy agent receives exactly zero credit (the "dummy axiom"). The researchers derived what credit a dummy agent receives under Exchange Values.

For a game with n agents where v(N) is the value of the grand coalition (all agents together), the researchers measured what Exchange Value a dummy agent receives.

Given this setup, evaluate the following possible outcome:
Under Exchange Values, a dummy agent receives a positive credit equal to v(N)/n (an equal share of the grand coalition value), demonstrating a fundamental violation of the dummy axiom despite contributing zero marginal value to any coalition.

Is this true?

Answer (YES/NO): NO